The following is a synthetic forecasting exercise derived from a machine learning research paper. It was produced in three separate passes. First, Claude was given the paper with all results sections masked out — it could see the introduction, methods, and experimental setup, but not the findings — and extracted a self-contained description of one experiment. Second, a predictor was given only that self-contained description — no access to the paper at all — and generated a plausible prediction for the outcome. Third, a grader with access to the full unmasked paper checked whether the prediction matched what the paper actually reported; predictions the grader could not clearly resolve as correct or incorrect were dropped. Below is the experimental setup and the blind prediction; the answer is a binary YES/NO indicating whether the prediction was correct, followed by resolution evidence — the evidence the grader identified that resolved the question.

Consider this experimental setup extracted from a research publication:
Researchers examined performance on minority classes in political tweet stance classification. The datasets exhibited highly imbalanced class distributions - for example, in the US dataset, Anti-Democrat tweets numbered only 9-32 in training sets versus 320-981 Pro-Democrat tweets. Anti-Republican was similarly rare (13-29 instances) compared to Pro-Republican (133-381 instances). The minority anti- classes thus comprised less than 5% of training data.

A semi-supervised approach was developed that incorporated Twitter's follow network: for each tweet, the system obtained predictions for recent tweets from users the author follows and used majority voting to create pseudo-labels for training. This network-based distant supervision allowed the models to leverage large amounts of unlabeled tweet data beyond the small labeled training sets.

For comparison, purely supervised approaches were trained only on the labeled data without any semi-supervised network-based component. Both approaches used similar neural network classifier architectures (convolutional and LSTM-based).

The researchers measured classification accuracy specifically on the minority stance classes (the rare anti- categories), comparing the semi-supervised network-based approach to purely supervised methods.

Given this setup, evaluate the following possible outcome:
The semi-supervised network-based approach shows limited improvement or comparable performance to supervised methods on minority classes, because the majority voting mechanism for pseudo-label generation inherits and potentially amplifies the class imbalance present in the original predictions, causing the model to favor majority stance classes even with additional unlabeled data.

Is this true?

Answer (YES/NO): NO